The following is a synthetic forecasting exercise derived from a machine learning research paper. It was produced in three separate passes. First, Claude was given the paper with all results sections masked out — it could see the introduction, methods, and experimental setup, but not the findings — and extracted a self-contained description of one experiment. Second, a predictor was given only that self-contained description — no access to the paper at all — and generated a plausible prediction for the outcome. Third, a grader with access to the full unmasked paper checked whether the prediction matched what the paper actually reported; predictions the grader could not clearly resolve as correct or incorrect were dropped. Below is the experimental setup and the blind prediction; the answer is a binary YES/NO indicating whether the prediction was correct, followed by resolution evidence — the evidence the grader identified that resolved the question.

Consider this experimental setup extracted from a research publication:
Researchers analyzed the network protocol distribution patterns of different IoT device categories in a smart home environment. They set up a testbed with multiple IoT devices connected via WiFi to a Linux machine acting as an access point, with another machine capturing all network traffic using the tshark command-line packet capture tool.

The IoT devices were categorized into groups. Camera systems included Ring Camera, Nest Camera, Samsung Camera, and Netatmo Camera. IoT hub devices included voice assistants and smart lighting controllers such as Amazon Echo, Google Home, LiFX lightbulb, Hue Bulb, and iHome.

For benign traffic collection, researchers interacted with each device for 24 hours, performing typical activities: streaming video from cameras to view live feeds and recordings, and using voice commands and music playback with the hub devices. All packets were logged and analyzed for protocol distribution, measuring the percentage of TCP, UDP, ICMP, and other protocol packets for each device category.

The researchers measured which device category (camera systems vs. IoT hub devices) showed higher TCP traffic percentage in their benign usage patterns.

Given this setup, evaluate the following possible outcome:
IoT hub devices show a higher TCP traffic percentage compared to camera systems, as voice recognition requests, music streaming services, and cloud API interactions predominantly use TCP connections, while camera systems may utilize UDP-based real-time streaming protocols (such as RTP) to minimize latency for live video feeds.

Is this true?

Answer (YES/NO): NO